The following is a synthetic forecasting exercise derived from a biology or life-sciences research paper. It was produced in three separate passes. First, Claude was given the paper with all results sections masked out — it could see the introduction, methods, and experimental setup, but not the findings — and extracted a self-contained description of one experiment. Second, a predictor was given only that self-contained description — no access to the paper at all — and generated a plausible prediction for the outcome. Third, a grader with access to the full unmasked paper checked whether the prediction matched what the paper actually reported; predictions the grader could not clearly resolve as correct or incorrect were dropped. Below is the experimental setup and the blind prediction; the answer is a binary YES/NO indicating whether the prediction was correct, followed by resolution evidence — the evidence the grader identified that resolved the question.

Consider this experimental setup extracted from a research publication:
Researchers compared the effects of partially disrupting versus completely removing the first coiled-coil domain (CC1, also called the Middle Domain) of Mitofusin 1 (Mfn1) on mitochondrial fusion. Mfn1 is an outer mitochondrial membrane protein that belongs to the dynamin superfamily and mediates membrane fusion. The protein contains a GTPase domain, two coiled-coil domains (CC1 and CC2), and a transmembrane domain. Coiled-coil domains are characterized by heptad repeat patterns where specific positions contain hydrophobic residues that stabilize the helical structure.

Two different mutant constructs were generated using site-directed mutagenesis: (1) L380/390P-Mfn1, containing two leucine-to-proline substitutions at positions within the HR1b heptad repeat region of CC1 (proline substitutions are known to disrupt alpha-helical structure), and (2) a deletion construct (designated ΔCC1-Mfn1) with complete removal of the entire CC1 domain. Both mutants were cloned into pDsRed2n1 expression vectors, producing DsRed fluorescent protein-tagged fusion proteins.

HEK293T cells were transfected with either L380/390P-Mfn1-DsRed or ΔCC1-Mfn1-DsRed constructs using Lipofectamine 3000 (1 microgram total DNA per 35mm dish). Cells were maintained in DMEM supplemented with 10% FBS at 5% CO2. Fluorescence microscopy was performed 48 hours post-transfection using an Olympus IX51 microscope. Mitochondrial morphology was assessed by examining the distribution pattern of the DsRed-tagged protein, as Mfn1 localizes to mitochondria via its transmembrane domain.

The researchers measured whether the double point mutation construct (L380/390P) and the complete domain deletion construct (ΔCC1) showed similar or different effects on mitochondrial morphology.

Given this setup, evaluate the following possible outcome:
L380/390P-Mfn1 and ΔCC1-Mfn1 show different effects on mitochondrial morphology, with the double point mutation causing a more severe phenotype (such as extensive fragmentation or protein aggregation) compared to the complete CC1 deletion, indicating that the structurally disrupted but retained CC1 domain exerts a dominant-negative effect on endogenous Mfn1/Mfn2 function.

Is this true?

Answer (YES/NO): NO